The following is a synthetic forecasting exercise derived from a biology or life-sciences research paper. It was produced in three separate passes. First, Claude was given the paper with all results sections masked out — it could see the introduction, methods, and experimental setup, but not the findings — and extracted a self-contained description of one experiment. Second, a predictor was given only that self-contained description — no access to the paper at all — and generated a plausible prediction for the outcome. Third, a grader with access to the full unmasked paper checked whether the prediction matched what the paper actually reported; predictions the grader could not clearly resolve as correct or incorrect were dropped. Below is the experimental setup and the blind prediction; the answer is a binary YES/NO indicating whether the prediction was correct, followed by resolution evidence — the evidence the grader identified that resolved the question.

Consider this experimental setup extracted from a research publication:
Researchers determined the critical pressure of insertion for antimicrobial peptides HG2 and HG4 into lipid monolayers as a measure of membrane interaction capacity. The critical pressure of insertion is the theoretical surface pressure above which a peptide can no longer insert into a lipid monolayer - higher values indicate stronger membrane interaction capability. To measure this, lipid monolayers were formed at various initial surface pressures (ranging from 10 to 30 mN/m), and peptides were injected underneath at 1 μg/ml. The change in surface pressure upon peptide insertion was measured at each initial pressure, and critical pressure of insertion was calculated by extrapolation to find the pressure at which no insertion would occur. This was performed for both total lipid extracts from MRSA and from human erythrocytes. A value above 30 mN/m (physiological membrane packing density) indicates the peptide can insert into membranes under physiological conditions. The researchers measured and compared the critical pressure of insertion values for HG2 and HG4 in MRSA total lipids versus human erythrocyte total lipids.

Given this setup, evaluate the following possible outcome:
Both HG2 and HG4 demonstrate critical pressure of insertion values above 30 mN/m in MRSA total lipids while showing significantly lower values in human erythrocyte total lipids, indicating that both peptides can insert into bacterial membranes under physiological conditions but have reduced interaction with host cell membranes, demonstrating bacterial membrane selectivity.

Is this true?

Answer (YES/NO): NO